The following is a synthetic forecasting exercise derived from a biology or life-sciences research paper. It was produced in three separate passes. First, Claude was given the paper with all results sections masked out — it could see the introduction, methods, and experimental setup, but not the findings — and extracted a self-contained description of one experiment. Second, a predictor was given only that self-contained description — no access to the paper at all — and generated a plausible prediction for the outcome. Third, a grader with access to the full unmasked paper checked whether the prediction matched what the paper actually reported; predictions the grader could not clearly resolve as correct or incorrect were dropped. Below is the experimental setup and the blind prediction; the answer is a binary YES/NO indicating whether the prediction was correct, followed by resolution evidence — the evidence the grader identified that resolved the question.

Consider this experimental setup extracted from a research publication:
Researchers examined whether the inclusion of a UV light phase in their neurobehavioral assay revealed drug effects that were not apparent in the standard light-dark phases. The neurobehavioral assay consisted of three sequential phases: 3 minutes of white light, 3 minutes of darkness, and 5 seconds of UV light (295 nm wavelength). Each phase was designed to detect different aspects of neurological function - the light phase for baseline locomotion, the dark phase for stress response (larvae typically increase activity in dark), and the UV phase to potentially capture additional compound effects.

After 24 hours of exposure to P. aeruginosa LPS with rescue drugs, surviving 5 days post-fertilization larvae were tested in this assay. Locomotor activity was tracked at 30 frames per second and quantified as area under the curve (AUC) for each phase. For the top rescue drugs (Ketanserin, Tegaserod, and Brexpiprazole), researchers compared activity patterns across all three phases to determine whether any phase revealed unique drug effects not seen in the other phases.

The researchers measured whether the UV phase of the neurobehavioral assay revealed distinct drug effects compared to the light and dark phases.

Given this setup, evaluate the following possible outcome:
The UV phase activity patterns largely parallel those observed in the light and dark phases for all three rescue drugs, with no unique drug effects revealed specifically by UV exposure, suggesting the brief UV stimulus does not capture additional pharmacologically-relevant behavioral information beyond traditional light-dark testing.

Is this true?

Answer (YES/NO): YES